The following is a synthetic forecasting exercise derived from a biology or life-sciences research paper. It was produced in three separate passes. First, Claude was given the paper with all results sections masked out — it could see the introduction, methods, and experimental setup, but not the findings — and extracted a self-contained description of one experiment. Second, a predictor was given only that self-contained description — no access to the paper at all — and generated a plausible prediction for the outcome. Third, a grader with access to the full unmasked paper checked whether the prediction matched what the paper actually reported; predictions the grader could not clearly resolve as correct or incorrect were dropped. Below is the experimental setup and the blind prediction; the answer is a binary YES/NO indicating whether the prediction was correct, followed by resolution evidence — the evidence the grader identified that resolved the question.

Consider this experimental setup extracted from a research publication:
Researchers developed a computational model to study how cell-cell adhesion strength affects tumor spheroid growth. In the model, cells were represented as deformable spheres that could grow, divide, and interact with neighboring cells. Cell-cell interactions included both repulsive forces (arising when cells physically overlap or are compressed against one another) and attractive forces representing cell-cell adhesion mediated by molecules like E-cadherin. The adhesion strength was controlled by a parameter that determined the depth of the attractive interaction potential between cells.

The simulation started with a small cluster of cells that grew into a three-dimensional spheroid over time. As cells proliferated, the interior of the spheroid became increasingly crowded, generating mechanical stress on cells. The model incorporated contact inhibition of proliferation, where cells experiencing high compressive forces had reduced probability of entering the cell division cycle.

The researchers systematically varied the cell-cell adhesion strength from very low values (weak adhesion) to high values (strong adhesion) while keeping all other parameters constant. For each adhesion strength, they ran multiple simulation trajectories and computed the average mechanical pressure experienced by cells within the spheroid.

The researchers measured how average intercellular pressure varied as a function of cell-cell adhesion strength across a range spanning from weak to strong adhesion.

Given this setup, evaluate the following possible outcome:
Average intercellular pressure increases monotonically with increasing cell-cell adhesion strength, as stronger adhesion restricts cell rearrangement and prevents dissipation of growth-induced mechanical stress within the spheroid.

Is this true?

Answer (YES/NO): NO